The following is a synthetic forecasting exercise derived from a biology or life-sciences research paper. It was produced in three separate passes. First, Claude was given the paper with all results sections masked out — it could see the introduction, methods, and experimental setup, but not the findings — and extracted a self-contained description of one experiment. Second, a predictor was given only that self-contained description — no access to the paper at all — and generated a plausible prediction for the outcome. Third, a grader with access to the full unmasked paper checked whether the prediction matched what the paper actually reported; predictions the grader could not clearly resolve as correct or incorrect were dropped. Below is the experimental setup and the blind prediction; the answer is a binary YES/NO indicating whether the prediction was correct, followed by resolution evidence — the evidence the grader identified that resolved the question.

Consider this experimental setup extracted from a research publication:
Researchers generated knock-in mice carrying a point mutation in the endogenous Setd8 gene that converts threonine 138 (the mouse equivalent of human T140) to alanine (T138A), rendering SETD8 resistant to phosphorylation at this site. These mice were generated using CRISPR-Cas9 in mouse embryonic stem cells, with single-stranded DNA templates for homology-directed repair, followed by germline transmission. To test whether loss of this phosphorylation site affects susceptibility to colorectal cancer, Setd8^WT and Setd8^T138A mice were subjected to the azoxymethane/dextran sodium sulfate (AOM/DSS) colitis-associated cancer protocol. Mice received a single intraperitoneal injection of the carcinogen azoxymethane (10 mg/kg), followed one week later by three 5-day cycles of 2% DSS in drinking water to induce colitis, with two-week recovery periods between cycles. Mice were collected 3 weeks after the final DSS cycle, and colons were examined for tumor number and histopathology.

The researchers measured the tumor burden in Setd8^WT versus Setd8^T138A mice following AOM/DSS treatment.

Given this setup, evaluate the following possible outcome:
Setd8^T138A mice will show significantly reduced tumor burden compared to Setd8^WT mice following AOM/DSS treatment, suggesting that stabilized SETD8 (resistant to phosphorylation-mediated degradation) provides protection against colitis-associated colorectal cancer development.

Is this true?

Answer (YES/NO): NO